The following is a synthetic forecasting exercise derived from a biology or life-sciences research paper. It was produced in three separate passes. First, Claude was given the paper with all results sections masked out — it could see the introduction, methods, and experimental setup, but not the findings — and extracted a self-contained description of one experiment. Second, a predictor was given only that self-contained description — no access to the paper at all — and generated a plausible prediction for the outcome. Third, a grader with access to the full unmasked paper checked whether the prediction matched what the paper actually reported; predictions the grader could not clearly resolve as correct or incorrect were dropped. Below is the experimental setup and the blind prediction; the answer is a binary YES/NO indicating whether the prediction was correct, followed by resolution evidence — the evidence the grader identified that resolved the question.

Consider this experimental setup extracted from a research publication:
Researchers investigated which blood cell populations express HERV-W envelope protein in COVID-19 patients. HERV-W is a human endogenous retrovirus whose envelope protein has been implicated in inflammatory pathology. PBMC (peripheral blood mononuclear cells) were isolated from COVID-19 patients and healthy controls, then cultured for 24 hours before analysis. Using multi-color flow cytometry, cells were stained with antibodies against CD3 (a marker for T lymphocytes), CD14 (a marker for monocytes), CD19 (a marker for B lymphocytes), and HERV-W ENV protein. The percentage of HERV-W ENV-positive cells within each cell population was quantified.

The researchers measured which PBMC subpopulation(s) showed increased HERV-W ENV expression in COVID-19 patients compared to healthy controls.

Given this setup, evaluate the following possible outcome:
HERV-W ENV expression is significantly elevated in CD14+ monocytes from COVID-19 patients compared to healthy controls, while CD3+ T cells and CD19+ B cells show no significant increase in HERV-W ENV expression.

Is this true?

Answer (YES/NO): NO